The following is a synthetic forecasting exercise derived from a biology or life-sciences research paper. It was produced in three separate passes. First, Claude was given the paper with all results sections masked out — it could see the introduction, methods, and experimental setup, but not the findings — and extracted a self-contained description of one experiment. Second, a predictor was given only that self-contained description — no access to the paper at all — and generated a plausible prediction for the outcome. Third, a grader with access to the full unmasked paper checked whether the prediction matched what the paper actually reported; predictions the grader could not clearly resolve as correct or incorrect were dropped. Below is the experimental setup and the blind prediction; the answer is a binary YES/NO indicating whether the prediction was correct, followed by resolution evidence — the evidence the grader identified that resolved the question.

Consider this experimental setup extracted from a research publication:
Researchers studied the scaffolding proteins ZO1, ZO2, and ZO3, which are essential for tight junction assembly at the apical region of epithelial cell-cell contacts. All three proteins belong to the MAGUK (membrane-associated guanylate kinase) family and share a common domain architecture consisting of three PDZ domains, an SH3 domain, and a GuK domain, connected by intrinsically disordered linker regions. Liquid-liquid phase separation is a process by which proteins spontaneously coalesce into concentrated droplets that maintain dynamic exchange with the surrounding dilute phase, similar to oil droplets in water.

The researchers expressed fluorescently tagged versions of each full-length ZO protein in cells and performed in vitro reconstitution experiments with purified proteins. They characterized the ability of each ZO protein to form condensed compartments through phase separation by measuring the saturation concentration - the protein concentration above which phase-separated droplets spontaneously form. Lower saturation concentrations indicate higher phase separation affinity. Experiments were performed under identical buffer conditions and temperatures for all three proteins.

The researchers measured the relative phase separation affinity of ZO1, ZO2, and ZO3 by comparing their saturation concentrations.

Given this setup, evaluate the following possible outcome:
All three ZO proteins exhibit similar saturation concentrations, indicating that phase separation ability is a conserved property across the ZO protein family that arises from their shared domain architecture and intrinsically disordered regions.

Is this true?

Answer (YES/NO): NO